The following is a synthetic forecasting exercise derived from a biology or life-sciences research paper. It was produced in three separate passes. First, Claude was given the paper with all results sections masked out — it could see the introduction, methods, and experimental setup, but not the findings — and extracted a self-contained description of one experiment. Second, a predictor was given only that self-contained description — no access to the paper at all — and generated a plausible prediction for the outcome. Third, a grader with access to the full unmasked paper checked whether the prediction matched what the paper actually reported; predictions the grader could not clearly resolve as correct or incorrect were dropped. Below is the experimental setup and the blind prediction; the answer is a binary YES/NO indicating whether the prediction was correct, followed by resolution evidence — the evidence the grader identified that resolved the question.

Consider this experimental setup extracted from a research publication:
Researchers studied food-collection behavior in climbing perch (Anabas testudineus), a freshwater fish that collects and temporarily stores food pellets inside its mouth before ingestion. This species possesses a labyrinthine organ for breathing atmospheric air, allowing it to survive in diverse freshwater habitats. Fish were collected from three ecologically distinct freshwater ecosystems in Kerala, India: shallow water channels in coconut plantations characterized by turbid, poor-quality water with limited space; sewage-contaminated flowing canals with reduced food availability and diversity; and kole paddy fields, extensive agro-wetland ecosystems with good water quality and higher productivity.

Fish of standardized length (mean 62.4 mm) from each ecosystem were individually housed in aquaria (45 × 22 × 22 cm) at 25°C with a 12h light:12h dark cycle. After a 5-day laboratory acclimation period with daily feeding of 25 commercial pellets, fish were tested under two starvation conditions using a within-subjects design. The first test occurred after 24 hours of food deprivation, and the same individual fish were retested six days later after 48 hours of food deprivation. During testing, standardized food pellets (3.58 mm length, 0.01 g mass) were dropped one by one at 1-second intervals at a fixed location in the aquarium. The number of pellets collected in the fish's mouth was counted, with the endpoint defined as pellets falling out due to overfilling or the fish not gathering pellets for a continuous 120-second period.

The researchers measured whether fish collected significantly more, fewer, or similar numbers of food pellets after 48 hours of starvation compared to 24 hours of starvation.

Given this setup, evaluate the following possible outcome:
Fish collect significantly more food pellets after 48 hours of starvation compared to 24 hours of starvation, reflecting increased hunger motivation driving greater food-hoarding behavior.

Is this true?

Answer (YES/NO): NO